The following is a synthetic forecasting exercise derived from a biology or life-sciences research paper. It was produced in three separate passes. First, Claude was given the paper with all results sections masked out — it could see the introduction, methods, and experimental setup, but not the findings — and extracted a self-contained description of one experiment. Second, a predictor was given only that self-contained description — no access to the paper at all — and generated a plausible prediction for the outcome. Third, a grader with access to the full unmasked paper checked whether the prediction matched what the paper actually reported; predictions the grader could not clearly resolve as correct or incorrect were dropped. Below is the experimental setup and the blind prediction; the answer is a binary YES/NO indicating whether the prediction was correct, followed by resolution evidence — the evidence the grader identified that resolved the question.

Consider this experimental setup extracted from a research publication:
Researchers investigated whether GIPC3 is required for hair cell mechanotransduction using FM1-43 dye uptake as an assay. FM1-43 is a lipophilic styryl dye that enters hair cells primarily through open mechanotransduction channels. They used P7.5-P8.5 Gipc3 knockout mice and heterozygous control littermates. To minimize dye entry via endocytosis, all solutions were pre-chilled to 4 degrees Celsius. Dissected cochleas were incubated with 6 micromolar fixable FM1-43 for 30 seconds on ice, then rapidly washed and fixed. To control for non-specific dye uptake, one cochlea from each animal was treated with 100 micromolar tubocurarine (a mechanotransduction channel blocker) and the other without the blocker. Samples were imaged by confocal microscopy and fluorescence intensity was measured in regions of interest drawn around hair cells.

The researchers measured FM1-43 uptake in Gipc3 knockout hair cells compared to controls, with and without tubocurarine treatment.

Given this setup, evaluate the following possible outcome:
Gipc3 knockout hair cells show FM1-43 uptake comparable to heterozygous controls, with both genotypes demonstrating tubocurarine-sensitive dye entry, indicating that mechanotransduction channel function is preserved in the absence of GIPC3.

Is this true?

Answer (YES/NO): NO